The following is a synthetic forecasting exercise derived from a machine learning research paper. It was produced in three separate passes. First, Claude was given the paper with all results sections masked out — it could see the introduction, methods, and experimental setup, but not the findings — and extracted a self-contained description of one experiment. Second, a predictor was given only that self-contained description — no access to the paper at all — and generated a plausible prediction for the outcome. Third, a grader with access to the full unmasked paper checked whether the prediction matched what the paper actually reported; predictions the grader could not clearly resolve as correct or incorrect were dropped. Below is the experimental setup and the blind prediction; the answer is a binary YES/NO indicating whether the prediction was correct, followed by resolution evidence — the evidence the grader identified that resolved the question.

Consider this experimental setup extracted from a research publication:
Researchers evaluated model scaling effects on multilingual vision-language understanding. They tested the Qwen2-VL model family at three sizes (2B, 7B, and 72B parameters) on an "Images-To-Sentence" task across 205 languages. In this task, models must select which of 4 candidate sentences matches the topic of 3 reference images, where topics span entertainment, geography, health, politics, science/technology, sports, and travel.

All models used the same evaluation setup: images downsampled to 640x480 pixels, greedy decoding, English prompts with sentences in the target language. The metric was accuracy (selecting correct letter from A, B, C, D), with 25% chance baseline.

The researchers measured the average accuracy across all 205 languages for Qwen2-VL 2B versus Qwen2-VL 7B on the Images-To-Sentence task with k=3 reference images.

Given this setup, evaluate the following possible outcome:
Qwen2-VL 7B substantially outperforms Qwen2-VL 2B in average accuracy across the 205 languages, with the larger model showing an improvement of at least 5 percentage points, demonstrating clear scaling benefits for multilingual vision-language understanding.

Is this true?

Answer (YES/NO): YES